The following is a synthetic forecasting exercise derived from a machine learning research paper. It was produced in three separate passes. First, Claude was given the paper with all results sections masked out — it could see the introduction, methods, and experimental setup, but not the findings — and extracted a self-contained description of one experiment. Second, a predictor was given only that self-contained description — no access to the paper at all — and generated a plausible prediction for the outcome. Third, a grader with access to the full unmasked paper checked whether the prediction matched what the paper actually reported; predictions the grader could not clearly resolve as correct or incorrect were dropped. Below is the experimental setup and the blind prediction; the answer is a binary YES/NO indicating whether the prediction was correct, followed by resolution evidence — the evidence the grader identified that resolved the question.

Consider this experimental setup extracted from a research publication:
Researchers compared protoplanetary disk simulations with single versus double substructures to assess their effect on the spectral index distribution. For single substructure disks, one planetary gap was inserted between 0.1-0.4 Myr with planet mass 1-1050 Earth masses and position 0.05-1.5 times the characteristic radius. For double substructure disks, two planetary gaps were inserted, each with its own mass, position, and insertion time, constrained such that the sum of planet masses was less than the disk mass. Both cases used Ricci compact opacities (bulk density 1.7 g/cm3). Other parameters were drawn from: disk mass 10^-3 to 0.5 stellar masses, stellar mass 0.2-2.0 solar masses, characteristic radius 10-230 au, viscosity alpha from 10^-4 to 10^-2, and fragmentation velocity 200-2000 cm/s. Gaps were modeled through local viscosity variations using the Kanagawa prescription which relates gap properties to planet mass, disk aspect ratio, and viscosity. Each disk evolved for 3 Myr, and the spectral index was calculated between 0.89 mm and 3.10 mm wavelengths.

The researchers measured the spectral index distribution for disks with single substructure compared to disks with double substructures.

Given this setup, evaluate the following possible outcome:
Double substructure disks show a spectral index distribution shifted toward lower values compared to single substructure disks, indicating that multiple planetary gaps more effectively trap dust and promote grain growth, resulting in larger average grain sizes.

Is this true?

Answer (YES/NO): NO